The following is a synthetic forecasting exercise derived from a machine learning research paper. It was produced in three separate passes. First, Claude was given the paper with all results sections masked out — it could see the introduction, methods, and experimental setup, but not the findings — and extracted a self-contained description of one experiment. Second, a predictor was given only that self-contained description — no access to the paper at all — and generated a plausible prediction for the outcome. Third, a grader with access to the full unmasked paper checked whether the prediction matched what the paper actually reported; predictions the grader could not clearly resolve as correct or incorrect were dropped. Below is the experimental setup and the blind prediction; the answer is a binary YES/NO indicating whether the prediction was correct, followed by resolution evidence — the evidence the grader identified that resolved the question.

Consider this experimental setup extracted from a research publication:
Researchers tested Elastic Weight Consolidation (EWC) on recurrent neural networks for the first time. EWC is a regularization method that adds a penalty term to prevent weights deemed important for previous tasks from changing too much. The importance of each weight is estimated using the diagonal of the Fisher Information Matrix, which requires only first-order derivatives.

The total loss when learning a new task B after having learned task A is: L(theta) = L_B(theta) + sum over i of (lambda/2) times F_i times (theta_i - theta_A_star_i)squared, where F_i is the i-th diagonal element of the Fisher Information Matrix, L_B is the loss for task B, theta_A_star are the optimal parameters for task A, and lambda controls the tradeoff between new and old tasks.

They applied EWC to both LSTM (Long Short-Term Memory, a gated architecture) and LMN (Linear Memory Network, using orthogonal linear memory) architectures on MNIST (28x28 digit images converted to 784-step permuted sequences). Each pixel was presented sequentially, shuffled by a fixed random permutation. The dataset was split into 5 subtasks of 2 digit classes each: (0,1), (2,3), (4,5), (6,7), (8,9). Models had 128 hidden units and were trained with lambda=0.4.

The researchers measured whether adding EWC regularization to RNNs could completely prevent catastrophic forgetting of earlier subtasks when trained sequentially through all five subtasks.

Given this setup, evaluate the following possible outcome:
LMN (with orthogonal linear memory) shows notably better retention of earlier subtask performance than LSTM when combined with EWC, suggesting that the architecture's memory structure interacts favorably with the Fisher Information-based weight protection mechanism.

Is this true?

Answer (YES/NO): NO